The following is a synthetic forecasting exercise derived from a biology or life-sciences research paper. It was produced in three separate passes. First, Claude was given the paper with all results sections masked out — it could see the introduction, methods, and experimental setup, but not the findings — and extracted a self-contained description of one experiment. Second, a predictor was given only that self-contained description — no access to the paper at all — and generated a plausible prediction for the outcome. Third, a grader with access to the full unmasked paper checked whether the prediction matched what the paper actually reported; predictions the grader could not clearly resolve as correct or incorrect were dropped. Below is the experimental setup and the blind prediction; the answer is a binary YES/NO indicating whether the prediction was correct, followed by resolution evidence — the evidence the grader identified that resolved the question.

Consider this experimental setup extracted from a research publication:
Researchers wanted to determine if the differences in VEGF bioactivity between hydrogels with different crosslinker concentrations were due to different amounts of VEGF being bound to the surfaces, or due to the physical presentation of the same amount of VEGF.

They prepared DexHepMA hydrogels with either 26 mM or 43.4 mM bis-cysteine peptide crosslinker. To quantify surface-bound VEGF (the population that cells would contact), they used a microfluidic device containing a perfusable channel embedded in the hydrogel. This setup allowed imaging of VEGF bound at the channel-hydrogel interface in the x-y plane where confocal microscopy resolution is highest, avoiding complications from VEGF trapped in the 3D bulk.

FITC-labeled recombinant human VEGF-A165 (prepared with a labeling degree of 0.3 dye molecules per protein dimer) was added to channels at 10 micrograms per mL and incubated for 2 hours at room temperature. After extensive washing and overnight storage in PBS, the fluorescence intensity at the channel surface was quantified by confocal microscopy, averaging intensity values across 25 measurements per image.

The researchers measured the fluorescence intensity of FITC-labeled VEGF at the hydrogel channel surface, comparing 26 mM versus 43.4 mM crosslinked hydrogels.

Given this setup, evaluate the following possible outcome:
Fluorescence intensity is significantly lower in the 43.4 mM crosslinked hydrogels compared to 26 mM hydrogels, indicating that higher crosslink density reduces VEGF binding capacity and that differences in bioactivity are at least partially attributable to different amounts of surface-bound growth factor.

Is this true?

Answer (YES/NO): NO